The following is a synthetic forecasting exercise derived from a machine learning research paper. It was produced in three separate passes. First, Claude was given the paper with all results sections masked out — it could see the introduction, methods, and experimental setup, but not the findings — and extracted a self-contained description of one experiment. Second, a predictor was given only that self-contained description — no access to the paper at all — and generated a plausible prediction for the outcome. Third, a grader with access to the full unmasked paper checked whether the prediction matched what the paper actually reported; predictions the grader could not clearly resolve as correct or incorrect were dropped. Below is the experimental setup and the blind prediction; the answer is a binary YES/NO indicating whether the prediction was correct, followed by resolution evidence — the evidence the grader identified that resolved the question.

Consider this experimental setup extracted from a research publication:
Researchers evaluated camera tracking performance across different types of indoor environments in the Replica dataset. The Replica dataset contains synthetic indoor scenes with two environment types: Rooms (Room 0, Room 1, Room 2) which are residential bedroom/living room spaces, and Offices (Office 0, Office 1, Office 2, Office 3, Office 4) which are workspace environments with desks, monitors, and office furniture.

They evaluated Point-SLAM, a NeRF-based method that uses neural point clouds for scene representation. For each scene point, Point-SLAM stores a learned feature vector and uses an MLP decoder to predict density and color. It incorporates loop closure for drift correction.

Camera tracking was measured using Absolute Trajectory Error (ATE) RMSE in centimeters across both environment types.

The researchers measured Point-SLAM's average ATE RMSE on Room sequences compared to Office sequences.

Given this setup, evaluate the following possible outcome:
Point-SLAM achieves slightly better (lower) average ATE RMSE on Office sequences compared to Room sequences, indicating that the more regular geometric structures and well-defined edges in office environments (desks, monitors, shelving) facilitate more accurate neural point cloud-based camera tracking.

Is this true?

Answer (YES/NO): NO